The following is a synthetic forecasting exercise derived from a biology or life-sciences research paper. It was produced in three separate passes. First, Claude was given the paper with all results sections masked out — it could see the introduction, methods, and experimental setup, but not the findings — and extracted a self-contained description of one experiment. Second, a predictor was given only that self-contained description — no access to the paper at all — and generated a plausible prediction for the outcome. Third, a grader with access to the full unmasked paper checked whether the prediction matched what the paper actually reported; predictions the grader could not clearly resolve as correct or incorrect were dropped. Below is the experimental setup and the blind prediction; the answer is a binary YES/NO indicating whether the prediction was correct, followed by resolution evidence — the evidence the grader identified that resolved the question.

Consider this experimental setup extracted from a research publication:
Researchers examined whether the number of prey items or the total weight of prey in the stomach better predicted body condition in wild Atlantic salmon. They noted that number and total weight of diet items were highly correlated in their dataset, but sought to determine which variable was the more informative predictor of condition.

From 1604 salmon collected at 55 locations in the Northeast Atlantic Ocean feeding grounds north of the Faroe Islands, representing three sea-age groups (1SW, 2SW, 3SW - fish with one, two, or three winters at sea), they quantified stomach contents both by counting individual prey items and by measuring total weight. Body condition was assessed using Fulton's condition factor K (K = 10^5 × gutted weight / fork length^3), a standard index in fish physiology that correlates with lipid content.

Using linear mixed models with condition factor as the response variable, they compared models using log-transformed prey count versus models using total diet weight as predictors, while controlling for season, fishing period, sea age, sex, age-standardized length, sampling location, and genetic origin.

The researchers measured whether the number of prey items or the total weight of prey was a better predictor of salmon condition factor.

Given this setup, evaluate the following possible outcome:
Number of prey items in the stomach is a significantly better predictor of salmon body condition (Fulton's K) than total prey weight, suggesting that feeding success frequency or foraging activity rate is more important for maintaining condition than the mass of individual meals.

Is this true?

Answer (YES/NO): YES